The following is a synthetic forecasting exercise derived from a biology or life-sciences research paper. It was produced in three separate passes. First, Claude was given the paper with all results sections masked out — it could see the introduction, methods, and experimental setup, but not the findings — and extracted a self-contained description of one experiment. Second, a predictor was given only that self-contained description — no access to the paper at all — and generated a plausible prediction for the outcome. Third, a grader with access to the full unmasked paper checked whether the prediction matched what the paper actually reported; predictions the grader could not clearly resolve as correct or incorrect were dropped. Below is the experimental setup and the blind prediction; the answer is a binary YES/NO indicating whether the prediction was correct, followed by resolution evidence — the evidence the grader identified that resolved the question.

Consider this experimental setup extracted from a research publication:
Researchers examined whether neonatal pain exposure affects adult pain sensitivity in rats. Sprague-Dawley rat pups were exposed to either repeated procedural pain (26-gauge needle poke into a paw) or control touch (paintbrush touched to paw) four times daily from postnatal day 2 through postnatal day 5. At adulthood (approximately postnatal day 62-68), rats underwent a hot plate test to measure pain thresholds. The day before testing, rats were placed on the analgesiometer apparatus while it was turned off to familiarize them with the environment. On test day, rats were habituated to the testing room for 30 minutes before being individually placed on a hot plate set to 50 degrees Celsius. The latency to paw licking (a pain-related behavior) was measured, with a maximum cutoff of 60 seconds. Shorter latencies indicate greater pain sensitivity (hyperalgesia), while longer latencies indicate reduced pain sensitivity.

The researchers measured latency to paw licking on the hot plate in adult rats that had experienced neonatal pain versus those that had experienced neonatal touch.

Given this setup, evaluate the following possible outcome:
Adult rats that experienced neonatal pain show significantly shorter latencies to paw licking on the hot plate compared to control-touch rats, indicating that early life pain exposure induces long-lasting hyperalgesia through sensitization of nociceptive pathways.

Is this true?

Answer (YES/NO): NO